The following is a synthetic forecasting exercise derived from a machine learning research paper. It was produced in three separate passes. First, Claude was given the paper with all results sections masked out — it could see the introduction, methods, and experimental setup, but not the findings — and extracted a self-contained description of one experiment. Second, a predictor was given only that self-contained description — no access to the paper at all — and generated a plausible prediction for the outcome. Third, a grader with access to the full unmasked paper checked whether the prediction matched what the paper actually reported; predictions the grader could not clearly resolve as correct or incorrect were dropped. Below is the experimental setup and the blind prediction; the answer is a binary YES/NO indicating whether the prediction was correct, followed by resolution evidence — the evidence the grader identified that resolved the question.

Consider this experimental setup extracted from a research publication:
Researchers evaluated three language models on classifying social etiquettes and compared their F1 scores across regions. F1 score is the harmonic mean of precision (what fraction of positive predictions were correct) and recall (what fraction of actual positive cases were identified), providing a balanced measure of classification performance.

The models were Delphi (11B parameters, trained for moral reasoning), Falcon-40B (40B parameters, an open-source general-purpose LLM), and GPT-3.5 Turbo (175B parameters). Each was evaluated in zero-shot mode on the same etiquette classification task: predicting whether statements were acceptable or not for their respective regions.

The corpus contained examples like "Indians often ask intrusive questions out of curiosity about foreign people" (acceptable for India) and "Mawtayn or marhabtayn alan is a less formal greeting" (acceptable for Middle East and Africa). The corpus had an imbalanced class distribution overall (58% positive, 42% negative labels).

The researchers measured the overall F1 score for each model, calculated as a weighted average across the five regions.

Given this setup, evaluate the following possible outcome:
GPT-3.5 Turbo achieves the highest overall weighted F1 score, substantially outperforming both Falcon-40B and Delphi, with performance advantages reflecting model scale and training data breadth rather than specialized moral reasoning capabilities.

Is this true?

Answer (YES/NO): NO